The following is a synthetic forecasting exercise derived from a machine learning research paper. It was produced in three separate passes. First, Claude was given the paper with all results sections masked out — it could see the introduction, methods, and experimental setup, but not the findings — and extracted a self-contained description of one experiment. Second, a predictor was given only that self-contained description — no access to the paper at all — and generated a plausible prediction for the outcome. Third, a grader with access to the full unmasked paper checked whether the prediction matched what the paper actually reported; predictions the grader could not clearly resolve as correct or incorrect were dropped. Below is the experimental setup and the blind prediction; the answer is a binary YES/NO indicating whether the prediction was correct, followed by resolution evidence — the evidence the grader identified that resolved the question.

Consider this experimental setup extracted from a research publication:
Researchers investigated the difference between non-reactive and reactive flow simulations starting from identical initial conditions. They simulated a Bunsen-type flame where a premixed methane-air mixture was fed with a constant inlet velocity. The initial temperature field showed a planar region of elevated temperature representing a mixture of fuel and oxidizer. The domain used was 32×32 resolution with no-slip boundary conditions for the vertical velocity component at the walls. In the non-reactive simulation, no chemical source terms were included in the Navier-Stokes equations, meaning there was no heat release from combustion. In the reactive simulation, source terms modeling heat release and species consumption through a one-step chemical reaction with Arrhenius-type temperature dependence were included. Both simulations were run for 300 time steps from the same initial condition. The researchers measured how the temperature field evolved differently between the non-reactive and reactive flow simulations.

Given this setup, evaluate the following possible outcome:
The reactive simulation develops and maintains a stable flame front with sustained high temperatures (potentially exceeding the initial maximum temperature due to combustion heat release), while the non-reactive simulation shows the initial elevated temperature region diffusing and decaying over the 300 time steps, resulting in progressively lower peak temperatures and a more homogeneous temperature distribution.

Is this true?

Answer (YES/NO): NO